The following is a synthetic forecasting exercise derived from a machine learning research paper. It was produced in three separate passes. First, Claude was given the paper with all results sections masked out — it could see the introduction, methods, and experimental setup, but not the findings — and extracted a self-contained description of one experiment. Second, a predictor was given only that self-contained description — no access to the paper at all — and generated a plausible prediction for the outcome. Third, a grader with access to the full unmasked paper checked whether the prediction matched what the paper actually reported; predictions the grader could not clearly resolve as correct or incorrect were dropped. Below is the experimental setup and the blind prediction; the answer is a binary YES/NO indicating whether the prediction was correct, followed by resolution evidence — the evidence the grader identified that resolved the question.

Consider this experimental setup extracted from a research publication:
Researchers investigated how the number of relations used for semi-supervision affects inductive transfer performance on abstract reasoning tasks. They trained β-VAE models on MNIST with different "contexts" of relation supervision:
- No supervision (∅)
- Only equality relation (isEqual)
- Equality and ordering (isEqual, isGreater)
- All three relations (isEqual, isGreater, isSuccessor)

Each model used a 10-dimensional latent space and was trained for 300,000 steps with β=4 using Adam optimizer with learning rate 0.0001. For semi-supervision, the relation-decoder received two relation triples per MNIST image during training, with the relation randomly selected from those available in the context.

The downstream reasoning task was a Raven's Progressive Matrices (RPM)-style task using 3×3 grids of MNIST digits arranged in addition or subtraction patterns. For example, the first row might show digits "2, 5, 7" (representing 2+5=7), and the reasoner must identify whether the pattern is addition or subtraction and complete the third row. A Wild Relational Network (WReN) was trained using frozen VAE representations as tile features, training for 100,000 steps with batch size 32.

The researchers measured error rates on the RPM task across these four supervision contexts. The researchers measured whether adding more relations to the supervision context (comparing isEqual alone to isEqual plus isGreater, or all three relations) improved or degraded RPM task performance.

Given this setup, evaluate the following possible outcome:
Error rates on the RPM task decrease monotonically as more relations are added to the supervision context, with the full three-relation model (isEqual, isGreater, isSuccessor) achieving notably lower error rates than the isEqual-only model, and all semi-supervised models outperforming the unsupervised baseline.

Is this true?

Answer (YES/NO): NO